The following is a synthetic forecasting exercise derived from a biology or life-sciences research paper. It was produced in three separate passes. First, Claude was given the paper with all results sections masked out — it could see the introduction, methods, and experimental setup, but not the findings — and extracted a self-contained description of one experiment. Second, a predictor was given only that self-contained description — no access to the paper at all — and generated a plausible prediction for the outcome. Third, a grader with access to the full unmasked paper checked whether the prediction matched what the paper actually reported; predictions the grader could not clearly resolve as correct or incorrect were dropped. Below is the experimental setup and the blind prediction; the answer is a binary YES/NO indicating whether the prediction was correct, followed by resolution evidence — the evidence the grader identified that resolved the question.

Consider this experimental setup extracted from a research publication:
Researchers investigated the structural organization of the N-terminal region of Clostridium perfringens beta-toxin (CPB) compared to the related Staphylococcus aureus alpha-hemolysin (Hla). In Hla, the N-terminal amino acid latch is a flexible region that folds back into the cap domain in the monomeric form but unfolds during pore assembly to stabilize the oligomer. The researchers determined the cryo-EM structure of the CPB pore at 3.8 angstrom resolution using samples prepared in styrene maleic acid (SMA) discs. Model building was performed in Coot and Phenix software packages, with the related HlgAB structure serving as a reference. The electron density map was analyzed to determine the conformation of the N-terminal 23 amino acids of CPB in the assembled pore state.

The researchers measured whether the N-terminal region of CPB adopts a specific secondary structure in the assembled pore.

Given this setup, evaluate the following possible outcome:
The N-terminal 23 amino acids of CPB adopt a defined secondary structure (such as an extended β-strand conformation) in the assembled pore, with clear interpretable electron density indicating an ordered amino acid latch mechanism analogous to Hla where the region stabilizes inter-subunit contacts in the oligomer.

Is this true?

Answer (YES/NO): NO